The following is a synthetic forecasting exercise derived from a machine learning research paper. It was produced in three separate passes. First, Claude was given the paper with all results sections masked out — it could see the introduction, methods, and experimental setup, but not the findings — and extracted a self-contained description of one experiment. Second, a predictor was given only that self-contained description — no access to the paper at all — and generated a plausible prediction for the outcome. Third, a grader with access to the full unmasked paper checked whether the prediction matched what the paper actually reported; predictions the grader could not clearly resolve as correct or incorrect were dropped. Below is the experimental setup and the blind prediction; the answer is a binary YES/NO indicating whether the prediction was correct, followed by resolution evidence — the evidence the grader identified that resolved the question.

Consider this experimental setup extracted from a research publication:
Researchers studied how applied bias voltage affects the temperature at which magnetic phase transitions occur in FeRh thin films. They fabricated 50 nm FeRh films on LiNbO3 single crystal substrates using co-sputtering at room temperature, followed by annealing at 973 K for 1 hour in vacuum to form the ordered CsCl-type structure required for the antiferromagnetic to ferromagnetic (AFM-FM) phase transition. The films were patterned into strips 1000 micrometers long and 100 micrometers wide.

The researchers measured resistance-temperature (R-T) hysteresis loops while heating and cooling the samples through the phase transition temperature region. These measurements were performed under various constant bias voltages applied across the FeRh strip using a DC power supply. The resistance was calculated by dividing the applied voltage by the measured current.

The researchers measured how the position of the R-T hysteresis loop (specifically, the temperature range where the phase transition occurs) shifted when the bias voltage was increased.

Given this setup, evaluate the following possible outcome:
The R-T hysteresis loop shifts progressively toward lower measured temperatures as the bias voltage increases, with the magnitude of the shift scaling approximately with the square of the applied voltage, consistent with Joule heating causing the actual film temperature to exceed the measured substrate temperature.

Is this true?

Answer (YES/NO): NO